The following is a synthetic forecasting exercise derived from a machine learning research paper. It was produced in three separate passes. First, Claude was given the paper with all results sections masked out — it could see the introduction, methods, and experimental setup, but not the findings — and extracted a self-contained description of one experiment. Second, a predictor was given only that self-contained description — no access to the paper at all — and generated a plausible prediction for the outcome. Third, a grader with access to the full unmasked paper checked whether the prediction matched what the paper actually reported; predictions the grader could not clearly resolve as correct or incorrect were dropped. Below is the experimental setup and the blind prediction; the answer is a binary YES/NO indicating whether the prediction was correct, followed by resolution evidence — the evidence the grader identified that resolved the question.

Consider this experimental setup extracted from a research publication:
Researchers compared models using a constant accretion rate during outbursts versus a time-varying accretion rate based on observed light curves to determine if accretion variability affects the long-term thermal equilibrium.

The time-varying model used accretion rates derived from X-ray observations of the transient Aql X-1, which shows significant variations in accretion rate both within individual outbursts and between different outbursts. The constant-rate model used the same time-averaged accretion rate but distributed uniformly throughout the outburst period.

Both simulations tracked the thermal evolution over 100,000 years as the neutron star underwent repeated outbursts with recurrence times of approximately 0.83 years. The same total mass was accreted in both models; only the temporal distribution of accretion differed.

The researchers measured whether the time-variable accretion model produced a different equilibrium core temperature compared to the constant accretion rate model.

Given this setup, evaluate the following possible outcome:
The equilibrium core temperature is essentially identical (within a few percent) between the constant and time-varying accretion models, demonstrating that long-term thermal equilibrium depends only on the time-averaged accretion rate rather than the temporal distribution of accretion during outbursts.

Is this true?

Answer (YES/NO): YES